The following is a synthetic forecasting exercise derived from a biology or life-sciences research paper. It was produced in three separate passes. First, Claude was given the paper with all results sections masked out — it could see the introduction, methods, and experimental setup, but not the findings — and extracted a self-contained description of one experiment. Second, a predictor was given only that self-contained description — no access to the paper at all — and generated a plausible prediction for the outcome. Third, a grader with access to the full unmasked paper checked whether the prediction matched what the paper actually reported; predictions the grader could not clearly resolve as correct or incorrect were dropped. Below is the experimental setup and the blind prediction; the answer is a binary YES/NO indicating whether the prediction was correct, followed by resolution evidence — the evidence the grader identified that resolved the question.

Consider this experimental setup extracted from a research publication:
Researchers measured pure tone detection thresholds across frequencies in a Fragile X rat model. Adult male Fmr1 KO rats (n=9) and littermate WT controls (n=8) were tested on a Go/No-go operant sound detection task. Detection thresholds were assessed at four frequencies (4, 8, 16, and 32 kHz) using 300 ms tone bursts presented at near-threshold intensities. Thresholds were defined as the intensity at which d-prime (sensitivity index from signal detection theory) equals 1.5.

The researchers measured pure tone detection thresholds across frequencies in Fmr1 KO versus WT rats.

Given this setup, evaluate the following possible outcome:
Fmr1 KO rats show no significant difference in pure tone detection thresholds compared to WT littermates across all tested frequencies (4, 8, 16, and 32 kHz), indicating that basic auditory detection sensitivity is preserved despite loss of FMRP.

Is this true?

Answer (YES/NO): YES